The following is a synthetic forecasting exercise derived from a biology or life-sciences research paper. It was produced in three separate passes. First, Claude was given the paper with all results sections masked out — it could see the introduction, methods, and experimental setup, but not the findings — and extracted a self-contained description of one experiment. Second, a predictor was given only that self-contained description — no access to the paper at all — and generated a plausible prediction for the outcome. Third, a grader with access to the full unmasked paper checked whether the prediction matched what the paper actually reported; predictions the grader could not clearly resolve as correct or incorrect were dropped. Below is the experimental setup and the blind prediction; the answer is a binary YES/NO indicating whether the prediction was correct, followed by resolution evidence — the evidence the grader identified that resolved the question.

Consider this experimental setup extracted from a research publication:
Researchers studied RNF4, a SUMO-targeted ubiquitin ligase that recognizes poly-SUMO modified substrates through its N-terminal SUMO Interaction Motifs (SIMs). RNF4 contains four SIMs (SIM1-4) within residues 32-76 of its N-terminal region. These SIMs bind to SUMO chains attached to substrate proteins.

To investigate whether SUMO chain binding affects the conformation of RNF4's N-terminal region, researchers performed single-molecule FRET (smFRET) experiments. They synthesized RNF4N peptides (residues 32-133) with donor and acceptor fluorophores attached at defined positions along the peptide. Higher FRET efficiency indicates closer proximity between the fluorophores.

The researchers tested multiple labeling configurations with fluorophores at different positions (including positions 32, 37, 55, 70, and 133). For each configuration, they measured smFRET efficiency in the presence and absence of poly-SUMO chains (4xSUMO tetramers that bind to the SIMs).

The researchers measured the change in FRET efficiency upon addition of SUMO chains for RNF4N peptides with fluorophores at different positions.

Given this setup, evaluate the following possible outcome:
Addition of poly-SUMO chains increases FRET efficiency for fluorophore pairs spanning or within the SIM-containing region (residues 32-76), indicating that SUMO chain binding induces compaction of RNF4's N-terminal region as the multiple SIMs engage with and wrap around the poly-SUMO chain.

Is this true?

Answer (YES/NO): NO